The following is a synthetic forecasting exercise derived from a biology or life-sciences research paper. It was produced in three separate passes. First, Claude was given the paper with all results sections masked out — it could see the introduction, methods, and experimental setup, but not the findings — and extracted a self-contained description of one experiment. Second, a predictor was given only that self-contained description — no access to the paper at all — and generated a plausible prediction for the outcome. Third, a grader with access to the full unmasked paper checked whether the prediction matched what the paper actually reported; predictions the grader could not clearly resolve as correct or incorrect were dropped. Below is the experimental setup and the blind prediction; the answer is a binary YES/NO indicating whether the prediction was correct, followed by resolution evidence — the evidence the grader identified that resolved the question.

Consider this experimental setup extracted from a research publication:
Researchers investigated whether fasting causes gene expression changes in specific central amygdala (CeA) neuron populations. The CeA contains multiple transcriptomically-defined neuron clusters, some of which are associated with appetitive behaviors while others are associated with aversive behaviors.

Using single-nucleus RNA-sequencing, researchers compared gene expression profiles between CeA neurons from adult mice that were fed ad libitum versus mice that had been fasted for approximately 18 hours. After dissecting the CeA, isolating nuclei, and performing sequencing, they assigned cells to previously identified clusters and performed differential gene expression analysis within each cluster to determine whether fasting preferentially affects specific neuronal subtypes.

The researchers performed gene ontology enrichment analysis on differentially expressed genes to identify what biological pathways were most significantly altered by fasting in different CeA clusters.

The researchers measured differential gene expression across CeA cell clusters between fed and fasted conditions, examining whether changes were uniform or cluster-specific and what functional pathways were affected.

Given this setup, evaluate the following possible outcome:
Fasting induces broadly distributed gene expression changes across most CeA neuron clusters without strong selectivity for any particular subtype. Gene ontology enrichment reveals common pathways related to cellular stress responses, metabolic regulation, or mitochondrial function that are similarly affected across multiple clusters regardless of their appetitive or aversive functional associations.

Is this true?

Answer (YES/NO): NO